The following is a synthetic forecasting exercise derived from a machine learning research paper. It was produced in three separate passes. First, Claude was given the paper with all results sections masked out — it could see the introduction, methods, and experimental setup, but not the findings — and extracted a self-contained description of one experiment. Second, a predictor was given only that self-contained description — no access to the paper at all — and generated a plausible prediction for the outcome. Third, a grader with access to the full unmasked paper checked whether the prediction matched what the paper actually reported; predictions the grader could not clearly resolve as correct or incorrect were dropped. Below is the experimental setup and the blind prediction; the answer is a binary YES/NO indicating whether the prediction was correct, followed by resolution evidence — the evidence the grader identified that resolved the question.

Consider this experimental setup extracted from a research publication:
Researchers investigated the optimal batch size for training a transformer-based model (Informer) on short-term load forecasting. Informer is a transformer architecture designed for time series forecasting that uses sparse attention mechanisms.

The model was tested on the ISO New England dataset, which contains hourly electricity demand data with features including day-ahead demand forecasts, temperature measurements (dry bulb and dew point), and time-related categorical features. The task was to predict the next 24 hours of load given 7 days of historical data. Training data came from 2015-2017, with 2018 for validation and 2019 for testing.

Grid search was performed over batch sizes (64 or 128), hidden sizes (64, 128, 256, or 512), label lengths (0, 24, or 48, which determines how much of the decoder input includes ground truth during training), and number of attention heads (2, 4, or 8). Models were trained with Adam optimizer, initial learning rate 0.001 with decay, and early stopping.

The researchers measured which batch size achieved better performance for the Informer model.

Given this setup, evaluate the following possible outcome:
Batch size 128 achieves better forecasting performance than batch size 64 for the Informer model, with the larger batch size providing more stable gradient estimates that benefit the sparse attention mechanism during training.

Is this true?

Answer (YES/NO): NO